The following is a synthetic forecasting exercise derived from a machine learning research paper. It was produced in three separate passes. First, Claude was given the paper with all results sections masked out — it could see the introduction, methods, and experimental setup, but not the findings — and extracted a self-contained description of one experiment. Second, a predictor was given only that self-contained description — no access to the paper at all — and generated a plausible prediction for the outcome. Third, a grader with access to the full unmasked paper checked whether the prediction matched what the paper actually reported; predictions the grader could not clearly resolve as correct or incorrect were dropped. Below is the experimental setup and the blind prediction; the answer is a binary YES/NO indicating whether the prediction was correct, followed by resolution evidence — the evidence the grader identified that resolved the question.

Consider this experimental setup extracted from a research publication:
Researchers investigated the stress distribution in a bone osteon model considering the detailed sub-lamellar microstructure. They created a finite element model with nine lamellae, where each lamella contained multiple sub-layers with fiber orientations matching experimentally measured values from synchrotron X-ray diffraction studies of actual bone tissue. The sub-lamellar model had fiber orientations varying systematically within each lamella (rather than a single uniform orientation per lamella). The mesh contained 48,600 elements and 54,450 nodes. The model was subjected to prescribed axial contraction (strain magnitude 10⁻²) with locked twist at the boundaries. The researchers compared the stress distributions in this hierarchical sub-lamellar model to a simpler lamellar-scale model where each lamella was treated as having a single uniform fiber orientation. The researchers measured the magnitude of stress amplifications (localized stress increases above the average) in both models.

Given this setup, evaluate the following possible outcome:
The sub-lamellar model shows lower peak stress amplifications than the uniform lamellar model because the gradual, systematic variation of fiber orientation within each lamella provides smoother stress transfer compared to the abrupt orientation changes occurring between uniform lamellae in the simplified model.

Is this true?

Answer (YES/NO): NO